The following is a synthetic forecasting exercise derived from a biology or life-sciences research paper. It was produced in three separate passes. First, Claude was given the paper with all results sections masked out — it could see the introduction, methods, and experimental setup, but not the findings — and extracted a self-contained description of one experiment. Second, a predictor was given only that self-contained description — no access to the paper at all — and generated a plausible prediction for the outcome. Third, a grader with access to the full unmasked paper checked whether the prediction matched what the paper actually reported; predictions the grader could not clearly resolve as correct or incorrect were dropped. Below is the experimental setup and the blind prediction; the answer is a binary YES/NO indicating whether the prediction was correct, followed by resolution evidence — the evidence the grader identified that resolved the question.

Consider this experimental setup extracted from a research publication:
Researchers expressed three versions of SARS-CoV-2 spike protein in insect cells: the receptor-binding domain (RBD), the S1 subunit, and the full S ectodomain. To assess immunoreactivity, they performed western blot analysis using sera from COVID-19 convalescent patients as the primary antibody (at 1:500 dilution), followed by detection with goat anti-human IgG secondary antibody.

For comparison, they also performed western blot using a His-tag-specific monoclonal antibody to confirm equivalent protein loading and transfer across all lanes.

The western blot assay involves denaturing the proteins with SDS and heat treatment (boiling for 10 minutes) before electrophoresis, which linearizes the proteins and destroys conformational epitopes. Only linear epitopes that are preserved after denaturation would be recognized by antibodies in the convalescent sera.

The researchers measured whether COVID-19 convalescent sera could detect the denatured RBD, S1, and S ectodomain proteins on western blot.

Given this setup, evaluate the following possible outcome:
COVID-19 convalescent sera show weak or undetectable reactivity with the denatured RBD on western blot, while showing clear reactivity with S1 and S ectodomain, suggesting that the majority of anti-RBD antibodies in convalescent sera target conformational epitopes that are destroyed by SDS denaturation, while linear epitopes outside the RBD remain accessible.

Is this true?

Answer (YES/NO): YES